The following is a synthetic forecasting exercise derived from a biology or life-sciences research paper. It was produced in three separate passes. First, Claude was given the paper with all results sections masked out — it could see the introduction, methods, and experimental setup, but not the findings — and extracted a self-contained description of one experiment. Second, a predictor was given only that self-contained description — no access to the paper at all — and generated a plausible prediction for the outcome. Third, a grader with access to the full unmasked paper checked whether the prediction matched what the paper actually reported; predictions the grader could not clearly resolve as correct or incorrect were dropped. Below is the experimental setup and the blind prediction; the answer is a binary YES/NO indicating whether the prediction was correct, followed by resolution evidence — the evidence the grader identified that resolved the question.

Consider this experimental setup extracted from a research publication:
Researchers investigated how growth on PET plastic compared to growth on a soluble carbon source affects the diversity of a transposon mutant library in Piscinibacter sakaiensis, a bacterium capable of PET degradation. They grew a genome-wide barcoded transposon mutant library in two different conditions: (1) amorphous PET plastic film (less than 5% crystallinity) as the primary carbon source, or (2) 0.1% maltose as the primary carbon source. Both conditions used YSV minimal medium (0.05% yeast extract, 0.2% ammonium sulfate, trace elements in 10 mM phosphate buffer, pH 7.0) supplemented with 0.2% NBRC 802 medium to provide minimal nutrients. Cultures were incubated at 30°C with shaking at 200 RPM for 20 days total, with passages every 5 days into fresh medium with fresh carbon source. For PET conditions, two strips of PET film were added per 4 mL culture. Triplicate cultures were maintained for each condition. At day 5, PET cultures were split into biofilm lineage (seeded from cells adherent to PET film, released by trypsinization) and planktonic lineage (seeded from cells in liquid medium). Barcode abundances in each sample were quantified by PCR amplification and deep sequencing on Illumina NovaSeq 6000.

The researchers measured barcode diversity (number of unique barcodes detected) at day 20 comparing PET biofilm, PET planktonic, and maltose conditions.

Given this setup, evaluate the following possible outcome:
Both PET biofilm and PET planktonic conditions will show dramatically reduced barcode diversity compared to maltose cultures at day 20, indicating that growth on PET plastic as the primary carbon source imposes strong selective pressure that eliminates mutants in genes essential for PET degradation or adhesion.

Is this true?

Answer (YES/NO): YES